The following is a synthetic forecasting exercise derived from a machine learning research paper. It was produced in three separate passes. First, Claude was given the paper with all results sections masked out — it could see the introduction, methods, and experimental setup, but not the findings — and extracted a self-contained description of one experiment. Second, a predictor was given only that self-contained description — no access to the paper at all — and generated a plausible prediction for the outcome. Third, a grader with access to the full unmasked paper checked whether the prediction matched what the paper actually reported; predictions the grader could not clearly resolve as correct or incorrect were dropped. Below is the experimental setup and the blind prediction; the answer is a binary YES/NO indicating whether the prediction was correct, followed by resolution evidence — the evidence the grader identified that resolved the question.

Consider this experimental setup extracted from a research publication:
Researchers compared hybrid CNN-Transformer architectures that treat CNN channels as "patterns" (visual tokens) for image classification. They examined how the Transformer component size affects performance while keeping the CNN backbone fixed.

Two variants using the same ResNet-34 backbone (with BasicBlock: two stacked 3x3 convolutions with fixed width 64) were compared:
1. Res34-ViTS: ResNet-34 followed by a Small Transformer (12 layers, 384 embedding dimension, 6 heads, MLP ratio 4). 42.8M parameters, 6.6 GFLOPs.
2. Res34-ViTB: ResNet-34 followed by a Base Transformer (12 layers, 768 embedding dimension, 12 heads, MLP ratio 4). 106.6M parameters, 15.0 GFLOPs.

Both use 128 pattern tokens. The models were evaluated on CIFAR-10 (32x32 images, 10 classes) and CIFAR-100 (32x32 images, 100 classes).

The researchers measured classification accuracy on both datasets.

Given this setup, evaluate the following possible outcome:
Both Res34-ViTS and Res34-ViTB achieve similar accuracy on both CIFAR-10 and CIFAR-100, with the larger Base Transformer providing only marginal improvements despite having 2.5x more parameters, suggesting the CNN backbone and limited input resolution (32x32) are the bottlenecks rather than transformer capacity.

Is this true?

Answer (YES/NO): NO